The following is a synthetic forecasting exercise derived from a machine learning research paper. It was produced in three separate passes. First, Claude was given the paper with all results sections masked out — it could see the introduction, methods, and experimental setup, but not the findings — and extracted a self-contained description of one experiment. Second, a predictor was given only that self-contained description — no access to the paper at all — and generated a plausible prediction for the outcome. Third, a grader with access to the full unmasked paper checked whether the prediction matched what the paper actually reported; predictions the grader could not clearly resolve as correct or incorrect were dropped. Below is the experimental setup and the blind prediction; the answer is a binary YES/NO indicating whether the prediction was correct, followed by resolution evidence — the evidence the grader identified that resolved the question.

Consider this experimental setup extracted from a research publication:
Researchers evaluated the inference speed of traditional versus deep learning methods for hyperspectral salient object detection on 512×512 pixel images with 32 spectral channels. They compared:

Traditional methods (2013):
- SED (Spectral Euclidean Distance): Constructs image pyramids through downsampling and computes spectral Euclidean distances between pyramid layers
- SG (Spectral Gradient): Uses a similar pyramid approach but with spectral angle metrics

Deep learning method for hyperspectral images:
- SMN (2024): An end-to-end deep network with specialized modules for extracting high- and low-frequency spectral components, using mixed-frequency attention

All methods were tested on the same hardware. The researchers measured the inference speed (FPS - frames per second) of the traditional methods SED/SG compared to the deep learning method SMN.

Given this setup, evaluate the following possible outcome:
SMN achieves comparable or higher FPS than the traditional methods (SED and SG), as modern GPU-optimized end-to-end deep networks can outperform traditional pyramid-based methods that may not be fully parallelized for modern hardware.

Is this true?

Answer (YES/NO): YES